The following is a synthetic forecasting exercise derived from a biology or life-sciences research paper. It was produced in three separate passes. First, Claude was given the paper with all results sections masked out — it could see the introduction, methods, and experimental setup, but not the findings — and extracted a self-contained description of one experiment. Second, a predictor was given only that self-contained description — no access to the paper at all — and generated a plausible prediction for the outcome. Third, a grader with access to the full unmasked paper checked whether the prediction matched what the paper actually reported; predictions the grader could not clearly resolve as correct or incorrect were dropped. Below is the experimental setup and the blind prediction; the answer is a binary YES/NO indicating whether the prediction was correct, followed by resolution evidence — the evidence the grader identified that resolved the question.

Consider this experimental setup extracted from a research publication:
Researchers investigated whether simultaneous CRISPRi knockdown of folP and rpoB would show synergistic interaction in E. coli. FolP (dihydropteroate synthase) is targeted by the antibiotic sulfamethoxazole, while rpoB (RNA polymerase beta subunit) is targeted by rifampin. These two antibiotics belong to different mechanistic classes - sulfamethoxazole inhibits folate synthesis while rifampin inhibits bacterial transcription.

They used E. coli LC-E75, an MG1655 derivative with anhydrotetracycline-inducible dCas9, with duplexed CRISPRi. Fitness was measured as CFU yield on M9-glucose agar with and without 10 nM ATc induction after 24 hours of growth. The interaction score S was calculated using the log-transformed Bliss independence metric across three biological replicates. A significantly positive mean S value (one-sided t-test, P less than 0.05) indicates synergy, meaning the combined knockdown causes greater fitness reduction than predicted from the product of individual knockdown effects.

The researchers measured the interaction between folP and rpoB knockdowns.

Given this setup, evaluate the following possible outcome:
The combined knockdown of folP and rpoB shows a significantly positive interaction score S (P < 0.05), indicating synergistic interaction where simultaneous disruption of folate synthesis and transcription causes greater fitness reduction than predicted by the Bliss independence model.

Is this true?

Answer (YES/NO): YES